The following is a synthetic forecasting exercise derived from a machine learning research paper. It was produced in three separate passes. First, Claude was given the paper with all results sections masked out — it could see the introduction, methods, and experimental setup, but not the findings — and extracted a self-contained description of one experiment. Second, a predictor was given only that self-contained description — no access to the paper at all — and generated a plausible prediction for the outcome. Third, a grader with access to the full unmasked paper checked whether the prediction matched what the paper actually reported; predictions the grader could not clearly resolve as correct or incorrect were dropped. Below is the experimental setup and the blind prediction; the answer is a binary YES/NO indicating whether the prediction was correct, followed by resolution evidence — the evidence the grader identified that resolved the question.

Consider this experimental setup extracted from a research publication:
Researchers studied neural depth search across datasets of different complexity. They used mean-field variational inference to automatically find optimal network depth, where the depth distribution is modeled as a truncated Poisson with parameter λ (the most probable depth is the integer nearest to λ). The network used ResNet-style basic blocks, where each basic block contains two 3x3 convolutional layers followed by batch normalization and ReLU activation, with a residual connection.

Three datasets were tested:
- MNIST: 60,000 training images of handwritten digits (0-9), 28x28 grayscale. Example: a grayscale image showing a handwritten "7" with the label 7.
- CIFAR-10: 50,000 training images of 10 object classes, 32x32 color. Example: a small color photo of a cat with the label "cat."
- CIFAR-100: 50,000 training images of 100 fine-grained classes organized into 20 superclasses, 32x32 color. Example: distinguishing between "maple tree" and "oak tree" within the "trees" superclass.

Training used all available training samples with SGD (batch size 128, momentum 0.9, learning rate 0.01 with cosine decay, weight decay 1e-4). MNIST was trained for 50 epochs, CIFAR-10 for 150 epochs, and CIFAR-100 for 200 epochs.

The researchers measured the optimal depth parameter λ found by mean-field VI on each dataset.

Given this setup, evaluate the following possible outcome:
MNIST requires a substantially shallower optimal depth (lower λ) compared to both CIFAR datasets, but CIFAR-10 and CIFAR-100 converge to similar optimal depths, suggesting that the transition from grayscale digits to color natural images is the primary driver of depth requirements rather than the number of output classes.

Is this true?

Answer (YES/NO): NO